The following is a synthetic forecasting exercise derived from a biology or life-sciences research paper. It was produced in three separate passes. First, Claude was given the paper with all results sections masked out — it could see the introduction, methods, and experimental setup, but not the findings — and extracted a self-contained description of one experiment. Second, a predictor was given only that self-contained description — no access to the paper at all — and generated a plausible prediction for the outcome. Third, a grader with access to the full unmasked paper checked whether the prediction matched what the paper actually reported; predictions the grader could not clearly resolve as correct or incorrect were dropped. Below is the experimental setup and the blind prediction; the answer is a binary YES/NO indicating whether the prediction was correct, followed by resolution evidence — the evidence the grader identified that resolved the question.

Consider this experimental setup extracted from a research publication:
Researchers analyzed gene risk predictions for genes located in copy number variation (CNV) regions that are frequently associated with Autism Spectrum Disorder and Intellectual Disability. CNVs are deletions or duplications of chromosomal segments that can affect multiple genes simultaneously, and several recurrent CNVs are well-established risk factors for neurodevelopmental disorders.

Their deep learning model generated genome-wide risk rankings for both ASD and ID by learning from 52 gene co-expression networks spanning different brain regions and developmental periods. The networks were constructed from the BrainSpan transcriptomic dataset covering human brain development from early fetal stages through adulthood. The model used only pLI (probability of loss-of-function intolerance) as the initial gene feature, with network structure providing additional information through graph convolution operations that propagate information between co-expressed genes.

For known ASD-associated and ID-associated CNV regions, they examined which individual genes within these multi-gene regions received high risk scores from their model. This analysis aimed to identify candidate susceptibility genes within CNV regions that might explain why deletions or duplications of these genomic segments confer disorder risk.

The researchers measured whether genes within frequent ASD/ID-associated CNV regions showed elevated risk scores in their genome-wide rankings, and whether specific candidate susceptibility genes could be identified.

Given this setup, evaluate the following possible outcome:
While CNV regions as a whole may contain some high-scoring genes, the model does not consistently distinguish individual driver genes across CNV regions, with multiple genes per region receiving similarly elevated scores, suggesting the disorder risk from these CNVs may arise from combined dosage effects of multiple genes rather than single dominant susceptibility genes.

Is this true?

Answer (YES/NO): NO